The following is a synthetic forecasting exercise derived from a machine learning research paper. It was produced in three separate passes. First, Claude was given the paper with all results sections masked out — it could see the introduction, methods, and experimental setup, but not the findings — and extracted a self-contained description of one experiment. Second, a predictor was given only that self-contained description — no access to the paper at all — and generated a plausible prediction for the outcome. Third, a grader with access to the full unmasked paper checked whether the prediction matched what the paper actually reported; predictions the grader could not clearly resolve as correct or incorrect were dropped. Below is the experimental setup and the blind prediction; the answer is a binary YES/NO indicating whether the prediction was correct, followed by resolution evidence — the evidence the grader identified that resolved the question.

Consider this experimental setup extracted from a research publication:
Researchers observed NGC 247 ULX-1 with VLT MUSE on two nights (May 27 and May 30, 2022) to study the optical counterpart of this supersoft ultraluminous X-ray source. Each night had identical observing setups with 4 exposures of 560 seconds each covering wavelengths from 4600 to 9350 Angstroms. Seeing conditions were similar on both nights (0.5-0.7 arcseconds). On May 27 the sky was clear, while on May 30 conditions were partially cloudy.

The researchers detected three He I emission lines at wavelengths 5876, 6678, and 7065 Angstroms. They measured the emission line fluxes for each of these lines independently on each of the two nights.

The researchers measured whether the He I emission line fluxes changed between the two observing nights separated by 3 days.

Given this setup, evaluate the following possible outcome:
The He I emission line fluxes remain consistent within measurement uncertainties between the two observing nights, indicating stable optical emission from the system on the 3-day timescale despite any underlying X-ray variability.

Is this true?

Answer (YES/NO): NO